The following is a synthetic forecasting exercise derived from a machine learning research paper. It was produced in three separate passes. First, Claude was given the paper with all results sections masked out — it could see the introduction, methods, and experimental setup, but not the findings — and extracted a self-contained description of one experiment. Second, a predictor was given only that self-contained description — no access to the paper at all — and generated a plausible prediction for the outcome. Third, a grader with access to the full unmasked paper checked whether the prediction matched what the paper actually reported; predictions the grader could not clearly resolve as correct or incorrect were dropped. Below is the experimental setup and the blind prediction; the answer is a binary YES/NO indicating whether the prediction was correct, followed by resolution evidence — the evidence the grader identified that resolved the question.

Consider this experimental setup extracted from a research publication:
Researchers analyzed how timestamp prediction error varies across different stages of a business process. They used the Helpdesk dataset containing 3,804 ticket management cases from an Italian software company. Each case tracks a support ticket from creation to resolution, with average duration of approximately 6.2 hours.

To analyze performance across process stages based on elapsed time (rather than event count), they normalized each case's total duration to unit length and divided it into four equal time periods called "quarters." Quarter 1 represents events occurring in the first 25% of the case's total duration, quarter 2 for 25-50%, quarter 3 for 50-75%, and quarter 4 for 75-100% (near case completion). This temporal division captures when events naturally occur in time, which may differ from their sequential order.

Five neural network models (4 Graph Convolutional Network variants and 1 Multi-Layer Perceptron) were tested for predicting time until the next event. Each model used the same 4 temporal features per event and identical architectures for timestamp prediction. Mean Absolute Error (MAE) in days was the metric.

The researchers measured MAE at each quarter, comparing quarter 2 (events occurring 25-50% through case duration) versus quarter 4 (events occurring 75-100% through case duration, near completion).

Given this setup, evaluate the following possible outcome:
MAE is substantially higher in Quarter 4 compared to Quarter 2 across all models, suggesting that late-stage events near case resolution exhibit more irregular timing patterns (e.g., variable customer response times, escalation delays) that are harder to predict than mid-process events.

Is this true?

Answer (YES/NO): NO